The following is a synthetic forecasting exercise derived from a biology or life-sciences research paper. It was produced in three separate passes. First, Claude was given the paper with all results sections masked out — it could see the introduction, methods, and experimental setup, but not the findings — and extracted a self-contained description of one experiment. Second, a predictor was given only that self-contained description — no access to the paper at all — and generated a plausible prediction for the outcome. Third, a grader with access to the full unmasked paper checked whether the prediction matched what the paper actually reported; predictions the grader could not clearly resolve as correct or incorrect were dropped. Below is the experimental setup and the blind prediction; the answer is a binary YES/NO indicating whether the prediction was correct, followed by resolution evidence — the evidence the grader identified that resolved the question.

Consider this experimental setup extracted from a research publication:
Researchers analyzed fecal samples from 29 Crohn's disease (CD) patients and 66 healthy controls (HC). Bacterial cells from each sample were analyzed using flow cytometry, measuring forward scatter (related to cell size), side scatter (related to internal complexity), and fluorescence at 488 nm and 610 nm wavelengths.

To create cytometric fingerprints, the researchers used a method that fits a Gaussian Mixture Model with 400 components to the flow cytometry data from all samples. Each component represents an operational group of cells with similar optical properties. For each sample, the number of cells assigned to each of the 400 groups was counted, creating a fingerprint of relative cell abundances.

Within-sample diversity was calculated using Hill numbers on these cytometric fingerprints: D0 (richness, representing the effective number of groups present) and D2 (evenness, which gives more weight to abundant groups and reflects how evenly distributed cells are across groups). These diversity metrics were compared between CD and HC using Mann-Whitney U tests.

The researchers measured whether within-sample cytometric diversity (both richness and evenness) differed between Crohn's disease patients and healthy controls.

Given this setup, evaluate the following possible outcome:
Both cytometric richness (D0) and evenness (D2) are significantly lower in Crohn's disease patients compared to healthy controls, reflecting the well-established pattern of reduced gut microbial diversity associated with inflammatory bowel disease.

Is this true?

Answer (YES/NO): YES